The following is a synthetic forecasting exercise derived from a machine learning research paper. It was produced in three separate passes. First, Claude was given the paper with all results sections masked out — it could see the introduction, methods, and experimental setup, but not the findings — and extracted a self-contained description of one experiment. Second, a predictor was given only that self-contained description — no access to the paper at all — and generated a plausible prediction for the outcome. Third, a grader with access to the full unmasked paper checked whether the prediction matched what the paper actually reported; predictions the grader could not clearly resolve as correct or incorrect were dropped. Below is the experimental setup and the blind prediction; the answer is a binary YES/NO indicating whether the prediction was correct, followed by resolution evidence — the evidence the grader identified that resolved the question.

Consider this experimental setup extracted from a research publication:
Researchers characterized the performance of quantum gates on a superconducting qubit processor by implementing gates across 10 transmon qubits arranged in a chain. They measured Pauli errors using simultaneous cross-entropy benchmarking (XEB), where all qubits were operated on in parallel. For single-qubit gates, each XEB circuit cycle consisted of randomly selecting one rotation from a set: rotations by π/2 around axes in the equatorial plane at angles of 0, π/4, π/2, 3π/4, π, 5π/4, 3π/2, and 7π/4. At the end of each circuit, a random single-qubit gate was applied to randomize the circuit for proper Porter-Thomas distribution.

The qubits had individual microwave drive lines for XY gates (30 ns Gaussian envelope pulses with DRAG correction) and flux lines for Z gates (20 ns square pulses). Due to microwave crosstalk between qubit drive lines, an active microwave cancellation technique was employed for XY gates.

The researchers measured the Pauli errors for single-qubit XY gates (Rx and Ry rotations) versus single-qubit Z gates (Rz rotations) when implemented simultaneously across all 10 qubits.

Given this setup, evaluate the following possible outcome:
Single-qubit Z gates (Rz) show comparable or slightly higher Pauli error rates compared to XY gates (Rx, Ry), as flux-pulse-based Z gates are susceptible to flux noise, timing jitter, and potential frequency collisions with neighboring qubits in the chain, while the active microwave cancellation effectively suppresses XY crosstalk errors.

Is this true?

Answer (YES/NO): NO